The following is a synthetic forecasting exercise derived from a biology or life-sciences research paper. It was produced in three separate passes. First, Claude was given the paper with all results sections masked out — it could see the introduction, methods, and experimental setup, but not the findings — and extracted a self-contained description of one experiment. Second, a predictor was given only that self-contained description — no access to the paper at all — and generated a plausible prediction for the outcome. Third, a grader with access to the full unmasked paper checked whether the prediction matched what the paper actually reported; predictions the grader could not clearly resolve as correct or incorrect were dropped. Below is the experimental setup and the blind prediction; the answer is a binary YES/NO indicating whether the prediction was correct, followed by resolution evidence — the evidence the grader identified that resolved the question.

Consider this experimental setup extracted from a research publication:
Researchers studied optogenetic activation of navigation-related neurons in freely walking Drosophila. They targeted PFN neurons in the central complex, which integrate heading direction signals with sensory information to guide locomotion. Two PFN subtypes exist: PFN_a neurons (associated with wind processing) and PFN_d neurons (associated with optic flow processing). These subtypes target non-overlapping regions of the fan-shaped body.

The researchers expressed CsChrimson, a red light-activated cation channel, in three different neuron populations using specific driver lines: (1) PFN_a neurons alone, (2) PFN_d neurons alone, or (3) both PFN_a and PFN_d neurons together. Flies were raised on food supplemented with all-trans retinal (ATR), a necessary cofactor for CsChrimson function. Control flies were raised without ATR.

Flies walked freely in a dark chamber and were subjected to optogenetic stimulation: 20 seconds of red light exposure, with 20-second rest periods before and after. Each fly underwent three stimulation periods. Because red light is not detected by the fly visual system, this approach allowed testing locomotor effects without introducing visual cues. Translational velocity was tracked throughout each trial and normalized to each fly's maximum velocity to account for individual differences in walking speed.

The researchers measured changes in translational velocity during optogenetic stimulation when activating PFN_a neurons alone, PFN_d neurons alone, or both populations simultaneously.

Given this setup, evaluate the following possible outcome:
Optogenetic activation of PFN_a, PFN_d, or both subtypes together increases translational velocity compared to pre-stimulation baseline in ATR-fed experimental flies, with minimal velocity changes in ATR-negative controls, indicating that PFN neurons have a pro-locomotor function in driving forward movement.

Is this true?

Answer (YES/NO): NO